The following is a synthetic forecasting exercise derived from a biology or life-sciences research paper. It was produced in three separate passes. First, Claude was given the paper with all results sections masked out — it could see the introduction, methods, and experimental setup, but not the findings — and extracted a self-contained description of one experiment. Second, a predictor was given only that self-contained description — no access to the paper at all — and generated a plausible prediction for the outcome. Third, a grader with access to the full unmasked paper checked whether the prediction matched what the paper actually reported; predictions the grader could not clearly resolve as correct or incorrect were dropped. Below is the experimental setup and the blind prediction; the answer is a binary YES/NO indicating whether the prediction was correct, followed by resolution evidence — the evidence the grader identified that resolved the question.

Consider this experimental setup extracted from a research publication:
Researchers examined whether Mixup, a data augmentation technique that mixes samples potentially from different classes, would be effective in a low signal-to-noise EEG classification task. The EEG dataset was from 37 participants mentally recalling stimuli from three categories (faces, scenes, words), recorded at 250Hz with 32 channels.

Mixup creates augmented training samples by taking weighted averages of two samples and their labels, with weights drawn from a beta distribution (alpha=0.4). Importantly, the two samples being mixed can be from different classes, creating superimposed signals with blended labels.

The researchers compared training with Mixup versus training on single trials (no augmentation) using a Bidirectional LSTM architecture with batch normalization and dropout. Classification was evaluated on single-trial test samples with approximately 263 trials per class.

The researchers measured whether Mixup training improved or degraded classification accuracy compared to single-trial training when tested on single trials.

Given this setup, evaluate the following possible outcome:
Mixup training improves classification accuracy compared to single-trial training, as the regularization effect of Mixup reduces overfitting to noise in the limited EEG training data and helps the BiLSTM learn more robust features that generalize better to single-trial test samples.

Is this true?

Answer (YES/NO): NO